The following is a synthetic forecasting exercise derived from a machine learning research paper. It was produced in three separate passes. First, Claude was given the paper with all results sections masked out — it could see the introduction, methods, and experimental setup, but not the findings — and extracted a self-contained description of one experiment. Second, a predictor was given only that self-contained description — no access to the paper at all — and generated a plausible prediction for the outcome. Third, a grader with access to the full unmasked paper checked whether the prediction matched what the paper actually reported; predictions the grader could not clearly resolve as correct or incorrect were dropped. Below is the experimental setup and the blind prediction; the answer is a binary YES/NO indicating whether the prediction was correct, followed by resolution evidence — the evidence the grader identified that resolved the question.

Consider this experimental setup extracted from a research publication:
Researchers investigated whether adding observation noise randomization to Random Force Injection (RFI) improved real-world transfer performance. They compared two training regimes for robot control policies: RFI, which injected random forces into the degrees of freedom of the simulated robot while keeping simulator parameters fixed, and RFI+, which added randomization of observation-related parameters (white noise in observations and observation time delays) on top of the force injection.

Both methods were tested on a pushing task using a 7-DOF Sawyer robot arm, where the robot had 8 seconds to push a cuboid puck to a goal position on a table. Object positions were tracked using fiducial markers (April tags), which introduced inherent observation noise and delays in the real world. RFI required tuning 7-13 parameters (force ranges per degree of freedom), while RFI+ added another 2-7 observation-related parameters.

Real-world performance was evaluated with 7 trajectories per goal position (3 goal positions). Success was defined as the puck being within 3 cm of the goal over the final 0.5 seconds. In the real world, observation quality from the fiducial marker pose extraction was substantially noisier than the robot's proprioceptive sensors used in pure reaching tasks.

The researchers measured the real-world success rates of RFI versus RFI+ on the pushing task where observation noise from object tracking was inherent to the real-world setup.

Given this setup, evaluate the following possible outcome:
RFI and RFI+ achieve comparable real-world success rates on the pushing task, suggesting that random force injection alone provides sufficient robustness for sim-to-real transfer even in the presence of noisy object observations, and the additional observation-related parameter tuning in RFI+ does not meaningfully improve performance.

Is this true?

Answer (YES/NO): NO